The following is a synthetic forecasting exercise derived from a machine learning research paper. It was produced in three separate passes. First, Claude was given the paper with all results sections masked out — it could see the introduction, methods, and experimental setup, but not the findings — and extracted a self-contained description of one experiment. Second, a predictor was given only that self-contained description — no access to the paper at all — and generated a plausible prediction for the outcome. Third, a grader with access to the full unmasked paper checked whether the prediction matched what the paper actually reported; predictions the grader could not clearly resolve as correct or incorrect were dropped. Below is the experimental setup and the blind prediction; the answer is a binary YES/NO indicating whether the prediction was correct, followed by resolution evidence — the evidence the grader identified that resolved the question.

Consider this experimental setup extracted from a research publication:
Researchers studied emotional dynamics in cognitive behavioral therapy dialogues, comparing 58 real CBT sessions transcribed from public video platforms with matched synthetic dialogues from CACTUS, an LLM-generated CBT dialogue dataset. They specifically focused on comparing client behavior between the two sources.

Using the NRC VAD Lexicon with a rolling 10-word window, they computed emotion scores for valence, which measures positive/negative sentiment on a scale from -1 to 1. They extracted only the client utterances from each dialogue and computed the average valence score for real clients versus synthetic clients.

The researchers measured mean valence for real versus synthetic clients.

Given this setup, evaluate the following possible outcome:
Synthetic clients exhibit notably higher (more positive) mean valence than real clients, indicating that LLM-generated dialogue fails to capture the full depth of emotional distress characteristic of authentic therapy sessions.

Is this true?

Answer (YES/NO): NO